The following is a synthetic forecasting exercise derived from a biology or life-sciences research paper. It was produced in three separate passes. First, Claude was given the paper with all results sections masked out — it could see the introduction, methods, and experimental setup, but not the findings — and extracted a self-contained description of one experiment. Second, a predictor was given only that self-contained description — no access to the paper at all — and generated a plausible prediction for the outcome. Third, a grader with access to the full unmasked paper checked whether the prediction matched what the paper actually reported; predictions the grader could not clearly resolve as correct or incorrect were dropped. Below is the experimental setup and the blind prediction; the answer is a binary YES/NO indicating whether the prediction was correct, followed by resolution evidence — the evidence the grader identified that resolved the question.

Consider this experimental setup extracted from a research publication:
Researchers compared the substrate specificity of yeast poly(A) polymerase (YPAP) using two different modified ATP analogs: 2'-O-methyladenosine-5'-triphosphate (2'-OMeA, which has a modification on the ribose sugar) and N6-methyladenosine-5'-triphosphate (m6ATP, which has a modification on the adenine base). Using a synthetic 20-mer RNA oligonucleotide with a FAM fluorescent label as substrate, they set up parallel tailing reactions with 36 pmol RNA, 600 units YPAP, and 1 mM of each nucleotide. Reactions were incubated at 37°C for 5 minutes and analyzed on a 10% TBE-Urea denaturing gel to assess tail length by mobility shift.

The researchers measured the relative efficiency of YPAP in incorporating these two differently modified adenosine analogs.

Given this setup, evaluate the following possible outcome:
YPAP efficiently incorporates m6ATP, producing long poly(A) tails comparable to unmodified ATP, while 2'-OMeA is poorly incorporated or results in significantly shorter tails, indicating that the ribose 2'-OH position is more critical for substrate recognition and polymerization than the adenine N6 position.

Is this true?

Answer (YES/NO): NO